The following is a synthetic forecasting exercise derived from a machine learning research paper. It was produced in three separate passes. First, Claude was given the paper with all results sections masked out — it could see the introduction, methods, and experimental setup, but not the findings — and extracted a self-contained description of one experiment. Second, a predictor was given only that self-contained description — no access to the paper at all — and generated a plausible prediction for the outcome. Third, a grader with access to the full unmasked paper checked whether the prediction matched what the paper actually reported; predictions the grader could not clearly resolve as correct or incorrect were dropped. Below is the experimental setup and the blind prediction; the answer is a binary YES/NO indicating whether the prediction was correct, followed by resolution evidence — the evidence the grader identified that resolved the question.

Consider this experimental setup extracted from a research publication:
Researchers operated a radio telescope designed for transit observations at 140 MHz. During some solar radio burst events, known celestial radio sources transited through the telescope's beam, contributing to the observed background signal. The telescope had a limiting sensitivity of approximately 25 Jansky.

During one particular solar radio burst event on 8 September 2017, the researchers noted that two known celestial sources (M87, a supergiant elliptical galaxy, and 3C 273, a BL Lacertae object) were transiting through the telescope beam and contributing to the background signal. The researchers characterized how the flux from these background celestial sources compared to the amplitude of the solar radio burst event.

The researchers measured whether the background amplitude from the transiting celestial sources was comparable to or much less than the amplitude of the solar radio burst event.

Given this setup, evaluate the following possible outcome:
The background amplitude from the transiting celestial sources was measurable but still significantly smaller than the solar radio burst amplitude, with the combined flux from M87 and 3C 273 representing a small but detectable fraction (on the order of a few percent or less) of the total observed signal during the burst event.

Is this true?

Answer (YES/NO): NO